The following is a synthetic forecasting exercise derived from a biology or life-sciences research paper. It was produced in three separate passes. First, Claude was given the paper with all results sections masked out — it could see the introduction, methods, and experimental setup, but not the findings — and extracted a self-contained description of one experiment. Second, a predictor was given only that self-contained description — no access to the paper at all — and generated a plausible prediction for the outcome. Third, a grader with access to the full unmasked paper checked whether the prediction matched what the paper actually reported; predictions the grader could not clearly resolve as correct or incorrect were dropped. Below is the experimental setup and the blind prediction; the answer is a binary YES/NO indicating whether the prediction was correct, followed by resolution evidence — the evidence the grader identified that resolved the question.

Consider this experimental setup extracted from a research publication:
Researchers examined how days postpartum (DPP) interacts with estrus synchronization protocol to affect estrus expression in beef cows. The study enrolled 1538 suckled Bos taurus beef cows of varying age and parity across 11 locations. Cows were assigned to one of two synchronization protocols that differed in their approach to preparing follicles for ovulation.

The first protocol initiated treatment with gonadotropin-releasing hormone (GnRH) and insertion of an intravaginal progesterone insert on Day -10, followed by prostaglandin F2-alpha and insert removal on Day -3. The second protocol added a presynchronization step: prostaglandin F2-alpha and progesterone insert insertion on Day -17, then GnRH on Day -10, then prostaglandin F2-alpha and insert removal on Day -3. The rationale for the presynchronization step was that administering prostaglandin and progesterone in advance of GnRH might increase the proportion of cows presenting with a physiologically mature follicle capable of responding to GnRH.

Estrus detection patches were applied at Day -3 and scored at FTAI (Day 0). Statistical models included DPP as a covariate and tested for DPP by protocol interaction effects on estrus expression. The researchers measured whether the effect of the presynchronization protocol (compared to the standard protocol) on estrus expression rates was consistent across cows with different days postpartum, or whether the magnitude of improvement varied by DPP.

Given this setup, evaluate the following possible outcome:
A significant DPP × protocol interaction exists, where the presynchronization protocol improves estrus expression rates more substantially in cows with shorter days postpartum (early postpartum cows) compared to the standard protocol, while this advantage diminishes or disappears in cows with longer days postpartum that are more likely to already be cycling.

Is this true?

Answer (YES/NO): NO